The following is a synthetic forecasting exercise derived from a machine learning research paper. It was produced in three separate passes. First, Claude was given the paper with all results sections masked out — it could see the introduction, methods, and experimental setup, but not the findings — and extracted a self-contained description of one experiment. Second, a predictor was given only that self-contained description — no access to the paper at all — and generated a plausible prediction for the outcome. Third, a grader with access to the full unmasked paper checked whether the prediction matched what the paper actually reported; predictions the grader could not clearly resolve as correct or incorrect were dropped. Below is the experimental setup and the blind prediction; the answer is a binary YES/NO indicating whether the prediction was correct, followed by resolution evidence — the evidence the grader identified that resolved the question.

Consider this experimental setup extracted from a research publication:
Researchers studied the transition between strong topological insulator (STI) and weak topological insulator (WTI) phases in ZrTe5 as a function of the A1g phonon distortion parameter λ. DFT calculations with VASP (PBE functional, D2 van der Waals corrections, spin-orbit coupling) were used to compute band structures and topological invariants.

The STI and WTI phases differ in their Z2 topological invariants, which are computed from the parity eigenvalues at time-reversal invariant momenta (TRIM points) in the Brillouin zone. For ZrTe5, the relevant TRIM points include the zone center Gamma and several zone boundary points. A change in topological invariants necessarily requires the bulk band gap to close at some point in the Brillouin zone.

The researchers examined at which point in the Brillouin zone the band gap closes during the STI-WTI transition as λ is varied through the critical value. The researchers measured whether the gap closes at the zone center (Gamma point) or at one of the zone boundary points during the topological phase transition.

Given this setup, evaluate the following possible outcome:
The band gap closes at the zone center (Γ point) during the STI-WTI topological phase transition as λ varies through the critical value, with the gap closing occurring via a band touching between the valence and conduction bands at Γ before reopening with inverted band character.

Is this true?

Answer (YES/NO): YES